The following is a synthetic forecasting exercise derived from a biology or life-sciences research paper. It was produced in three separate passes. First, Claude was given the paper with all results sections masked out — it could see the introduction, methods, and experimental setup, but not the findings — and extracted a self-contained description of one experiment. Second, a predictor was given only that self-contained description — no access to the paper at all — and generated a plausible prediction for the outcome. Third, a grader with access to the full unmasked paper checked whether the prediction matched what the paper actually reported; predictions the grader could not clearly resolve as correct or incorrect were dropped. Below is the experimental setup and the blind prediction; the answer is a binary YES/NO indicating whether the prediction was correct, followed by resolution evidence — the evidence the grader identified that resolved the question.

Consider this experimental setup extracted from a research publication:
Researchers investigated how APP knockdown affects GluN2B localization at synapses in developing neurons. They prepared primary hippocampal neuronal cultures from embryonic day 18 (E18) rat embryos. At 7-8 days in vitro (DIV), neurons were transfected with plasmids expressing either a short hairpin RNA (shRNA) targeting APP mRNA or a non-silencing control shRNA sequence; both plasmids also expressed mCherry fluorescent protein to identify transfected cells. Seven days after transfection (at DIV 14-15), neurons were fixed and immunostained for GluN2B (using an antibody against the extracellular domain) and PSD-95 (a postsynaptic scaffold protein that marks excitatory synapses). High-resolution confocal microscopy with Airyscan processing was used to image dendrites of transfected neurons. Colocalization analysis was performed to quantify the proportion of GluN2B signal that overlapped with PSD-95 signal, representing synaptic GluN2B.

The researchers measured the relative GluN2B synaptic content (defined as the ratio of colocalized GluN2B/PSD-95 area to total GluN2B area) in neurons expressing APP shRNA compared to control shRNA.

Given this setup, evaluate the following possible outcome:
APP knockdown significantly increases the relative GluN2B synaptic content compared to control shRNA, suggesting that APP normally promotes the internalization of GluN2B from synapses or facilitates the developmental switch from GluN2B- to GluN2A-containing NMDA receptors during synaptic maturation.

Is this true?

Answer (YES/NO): NO